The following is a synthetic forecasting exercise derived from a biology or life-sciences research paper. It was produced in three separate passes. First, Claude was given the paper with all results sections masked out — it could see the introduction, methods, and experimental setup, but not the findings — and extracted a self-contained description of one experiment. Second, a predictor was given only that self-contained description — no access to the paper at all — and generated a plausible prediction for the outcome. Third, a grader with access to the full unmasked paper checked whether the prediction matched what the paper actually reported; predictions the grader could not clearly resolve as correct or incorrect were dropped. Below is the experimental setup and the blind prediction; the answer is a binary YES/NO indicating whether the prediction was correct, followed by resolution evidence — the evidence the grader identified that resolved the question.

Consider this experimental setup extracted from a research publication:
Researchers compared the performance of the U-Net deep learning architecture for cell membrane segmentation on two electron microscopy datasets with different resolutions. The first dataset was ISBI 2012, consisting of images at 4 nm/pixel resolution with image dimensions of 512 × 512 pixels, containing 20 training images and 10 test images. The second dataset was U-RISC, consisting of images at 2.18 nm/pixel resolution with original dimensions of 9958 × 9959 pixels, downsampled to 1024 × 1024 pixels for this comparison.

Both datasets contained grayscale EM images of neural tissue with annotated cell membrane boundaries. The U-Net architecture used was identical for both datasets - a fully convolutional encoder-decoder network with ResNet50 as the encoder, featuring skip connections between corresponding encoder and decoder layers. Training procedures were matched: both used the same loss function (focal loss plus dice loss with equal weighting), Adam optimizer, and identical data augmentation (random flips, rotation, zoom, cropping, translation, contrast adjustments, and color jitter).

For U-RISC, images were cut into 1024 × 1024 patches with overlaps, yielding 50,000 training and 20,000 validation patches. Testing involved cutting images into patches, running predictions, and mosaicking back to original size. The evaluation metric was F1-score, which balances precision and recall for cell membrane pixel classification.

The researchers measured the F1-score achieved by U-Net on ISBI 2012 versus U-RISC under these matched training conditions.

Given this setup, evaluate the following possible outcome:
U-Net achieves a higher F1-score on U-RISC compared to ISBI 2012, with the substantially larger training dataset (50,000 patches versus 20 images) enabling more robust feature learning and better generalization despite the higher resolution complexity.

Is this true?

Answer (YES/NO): NO